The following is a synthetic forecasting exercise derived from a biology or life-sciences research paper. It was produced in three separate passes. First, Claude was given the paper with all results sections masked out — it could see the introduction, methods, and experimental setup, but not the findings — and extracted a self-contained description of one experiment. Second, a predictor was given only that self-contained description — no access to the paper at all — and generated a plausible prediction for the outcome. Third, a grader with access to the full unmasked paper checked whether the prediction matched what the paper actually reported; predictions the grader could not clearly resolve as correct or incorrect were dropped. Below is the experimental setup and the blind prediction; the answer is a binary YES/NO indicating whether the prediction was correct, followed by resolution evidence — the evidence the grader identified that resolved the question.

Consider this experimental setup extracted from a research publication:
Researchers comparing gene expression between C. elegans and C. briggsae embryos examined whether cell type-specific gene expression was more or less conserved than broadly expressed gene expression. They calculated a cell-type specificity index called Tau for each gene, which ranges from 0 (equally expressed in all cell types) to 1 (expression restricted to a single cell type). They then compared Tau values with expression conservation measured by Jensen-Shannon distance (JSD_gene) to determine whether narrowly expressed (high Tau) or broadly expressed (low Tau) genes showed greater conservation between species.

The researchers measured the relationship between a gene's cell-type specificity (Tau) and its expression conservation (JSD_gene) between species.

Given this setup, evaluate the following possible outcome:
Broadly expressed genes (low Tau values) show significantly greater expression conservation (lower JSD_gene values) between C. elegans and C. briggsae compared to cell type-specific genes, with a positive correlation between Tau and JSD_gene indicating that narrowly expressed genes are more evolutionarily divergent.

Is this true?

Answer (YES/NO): YES